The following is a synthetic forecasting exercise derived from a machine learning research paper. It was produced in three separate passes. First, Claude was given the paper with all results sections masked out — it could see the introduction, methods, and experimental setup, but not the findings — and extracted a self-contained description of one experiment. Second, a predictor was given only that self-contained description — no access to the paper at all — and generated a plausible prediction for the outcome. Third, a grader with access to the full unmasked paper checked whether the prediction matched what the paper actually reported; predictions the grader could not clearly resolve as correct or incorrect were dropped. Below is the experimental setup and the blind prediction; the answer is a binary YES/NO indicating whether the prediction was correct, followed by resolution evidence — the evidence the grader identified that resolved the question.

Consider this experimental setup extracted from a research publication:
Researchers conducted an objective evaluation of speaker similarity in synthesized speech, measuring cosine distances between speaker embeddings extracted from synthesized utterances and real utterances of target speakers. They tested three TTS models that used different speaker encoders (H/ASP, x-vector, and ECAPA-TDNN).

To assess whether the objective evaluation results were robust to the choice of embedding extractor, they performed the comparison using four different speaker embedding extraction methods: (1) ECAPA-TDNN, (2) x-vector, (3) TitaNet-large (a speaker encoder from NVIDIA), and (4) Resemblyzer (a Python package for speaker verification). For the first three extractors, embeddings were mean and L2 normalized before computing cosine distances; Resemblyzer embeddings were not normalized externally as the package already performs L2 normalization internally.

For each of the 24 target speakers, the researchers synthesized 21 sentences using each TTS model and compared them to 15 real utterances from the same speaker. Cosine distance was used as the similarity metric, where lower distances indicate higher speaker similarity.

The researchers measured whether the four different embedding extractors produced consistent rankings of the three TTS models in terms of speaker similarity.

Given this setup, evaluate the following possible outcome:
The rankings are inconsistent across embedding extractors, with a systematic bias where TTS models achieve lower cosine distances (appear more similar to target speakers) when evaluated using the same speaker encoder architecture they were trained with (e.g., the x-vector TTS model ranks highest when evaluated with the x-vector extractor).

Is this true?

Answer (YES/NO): NO